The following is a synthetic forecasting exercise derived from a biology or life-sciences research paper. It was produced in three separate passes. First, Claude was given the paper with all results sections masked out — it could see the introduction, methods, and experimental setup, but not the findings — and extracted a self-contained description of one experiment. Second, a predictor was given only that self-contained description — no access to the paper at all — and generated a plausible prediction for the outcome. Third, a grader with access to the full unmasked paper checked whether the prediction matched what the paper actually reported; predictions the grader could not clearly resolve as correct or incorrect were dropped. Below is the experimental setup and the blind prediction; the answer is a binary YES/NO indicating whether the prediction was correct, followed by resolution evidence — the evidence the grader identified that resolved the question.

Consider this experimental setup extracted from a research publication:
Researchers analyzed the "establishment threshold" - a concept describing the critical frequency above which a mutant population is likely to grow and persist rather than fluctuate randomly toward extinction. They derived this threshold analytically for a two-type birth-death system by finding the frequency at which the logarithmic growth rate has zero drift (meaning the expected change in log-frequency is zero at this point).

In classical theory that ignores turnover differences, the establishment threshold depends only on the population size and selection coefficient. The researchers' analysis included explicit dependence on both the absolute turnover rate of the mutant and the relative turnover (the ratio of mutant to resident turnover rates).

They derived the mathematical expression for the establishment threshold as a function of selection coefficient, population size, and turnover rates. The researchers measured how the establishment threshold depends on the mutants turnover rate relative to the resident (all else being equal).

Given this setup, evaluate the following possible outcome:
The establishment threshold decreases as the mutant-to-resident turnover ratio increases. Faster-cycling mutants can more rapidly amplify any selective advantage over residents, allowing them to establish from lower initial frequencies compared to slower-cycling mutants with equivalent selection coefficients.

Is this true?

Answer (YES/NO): NO